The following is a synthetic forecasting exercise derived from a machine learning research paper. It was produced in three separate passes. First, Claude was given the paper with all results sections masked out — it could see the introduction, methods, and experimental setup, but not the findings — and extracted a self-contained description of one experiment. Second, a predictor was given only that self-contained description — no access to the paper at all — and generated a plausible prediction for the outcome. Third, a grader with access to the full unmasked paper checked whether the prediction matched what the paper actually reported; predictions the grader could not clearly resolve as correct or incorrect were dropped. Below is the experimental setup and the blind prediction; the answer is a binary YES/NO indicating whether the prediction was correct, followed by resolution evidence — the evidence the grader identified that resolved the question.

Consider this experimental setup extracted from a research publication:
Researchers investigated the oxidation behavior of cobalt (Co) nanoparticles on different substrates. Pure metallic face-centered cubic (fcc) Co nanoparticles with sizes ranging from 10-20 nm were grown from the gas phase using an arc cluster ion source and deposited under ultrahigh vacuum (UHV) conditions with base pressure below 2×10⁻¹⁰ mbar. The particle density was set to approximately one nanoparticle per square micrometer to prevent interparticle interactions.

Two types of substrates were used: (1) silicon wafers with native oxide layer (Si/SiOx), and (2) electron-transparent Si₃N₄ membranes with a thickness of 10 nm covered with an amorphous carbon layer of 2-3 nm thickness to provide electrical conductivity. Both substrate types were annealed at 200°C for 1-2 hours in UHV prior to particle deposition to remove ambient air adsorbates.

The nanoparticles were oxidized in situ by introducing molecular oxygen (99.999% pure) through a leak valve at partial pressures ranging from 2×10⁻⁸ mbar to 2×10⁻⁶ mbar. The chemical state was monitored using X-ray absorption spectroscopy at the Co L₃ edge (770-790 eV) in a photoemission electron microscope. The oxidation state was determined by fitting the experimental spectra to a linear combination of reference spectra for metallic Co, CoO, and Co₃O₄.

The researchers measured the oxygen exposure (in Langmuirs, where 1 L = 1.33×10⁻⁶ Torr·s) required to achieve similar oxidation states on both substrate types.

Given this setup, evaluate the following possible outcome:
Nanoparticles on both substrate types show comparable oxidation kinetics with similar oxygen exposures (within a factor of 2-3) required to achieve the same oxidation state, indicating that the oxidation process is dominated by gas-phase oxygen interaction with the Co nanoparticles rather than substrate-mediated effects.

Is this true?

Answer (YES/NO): NO